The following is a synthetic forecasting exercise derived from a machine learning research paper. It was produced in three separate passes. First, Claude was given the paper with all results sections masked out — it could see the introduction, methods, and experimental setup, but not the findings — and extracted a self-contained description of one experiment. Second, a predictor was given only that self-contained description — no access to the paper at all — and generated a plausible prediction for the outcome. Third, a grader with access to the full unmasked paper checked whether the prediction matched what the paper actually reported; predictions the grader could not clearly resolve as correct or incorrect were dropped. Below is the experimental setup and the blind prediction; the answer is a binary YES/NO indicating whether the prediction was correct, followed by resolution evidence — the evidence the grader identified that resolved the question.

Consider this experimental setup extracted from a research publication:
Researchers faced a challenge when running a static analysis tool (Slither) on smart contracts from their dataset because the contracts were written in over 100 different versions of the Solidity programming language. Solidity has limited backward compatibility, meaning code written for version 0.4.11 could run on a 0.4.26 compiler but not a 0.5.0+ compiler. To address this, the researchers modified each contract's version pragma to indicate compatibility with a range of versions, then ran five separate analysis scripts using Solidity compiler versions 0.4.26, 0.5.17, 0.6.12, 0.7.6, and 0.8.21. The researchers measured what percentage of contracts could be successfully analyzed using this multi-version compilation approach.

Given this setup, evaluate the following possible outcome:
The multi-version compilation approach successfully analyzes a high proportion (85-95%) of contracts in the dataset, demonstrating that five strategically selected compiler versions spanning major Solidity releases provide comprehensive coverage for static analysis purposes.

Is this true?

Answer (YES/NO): NO